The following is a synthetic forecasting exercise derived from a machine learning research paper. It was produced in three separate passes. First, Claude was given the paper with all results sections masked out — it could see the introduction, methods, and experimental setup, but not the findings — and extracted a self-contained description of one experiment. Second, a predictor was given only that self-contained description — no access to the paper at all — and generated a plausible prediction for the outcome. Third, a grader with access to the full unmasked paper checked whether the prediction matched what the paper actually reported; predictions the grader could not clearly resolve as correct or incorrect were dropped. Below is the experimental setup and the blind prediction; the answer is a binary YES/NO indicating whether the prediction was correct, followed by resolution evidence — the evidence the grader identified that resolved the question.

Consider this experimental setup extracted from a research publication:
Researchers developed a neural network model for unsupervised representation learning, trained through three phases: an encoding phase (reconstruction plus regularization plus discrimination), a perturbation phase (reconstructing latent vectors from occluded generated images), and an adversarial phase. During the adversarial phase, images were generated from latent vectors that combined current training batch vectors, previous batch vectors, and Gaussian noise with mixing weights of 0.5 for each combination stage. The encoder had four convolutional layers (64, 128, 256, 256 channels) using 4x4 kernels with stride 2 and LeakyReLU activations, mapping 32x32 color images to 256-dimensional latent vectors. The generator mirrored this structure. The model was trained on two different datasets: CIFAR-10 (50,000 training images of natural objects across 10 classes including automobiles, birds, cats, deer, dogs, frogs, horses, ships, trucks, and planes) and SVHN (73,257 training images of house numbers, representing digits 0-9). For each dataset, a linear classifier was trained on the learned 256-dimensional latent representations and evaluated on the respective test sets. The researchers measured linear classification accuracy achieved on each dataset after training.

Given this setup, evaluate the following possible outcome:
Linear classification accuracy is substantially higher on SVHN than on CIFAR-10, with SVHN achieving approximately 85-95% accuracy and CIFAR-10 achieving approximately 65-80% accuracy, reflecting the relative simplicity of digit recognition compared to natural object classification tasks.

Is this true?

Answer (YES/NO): NO